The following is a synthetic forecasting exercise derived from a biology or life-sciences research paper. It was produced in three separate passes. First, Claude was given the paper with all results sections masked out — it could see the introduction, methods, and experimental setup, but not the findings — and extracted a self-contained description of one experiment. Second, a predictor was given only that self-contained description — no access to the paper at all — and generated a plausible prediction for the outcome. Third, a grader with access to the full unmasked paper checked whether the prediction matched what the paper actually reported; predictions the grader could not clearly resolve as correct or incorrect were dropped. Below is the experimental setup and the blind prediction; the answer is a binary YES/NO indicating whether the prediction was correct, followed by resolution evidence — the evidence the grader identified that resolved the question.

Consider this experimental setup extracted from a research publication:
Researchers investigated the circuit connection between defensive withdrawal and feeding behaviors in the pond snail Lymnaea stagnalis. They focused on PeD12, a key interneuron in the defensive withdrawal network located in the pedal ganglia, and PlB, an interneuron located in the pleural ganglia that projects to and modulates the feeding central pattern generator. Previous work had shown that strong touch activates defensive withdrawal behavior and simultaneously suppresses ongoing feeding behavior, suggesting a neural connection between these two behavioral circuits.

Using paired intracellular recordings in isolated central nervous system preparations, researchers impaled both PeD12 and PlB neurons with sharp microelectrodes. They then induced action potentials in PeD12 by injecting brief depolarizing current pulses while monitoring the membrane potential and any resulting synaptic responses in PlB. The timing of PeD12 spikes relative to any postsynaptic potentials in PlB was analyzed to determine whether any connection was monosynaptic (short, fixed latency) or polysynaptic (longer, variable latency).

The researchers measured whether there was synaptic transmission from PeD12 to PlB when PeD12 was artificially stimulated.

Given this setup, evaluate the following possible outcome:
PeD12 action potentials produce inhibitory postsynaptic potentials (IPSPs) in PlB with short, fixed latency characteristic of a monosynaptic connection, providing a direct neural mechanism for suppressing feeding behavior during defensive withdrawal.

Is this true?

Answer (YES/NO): NO